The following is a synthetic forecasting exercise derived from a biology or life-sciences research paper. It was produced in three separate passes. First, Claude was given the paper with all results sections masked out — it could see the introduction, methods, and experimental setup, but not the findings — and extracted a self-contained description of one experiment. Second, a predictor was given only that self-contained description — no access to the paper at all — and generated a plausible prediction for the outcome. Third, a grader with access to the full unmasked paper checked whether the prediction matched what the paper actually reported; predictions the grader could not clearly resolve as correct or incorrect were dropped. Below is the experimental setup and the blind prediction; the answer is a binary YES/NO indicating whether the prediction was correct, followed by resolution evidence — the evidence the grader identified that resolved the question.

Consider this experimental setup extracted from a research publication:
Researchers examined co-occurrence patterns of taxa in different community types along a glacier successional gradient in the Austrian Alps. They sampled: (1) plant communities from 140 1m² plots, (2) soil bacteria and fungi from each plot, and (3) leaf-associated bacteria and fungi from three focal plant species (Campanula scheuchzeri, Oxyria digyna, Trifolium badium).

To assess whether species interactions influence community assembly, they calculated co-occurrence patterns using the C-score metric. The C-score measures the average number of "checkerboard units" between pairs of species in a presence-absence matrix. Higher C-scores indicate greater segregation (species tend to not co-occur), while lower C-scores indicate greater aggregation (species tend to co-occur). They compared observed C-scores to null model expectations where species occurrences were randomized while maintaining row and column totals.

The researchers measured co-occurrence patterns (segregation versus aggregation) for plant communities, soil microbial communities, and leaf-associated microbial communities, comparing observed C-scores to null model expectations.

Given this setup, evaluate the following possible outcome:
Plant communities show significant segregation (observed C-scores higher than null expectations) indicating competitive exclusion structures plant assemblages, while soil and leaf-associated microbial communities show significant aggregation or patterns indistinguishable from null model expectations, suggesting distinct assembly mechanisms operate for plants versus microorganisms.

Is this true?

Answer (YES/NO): NO